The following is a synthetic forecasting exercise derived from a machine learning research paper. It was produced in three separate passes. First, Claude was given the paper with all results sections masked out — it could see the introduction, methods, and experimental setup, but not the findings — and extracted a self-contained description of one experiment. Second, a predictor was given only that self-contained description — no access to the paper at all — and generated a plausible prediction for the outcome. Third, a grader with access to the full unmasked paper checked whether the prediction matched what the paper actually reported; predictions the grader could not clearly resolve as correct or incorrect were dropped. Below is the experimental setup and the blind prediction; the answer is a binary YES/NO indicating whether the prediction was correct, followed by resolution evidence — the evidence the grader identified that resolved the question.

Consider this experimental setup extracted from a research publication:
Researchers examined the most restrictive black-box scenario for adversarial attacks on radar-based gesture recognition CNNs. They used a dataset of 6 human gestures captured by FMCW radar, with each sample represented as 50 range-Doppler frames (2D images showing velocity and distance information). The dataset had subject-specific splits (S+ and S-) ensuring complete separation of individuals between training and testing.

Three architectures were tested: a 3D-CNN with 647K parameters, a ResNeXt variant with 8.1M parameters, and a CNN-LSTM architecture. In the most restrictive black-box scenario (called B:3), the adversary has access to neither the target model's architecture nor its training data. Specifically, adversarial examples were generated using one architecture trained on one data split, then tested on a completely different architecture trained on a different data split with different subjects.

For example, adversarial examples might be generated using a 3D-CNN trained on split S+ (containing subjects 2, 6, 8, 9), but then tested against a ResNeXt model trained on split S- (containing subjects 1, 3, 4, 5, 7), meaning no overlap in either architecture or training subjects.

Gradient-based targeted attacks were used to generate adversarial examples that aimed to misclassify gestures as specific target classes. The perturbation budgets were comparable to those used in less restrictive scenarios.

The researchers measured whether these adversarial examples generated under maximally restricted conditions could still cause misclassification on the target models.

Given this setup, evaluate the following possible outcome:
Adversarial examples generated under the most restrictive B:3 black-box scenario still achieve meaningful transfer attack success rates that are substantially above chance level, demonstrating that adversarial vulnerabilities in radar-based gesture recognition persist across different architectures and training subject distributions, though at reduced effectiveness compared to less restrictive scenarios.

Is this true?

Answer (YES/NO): NO